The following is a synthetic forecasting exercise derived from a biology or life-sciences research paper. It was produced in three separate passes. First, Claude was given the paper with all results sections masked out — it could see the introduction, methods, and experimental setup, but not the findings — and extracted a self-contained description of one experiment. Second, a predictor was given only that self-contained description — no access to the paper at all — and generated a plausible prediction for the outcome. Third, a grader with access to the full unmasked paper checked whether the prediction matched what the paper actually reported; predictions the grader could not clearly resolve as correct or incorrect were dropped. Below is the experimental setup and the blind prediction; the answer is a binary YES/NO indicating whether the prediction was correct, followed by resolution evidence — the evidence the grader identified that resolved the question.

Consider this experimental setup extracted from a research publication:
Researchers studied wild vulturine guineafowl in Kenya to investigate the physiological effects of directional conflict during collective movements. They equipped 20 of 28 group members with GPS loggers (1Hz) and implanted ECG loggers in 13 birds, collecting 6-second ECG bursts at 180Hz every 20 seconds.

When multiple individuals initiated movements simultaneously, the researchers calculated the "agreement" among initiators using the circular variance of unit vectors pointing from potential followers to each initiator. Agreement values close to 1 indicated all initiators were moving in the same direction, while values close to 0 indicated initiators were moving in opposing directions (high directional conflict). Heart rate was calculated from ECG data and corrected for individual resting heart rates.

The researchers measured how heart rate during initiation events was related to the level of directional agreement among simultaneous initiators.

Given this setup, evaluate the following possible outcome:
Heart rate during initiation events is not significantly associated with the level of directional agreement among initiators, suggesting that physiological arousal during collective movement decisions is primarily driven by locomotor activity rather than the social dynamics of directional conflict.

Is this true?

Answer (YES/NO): NO